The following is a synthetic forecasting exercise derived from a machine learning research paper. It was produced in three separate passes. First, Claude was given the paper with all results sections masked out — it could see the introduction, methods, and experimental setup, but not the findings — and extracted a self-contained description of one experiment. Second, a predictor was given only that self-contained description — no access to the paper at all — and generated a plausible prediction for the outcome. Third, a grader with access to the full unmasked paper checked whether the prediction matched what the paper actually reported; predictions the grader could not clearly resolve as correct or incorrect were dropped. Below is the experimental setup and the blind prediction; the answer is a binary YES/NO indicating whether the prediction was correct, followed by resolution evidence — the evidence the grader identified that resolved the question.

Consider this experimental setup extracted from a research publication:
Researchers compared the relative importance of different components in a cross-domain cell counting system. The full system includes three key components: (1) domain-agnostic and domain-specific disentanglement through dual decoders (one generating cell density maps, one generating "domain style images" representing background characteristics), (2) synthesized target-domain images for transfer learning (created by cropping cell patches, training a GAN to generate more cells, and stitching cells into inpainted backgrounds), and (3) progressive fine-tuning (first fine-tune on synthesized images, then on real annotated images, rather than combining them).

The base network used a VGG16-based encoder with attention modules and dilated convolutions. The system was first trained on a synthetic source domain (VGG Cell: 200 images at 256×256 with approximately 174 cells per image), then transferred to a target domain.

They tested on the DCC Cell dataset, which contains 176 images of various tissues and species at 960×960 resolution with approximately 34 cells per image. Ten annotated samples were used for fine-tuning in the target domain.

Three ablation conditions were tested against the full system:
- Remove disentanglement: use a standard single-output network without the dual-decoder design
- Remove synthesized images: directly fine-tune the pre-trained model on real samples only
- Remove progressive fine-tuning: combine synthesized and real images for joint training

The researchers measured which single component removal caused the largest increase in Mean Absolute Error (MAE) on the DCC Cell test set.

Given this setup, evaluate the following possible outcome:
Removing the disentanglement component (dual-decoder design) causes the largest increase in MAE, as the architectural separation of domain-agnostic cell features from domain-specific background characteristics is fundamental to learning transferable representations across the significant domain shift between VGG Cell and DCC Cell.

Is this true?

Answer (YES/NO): NO